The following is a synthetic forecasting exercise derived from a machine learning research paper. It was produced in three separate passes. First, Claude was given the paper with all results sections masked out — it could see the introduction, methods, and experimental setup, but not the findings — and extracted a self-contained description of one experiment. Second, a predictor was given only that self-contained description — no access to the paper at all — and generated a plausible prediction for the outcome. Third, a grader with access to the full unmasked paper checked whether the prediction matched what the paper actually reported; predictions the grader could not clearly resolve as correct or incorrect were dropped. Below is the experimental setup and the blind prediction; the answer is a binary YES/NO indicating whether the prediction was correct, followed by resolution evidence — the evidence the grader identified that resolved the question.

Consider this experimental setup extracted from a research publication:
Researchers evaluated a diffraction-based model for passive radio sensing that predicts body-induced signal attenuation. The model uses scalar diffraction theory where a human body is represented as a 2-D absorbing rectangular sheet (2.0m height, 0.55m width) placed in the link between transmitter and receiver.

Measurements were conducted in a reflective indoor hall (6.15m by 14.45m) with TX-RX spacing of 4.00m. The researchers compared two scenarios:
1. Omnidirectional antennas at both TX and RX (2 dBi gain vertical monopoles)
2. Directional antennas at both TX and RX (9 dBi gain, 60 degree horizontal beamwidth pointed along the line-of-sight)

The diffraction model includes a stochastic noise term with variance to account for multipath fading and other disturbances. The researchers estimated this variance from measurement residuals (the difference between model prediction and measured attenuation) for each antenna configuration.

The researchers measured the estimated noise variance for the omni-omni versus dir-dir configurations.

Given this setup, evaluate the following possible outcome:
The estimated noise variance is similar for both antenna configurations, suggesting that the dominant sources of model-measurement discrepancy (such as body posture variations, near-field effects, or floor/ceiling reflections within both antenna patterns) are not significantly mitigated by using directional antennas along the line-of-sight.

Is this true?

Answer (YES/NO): NO